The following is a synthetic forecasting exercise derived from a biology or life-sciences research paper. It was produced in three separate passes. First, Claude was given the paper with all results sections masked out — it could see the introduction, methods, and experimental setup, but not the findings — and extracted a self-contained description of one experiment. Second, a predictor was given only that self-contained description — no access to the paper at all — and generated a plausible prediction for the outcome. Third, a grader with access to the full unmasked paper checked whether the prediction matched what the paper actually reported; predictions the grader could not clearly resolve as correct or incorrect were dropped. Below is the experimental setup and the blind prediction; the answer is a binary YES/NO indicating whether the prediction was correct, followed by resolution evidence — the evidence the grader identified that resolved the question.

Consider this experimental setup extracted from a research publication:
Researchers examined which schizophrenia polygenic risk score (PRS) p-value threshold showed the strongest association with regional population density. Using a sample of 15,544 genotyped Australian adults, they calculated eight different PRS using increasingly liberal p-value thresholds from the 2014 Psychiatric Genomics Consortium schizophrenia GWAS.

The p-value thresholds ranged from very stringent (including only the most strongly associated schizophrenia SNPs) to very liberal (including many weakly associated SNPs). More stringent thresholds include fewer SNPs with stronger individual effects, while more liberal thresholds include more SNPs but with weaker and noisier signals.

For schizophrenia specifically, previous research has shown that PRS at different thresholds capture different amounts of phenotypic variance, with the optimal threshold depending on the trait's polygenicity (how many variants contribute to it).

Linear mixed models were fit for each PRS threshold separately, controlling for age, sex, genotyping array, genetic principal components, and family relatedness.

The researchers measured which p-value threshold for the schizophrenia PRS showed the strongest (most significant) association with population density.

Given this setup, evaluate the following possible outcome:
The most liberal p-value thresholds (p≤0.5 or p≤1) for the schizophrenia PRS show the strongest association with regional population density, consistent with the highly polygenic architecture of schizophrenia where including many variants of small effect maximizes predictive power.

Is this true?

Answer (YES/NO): YES